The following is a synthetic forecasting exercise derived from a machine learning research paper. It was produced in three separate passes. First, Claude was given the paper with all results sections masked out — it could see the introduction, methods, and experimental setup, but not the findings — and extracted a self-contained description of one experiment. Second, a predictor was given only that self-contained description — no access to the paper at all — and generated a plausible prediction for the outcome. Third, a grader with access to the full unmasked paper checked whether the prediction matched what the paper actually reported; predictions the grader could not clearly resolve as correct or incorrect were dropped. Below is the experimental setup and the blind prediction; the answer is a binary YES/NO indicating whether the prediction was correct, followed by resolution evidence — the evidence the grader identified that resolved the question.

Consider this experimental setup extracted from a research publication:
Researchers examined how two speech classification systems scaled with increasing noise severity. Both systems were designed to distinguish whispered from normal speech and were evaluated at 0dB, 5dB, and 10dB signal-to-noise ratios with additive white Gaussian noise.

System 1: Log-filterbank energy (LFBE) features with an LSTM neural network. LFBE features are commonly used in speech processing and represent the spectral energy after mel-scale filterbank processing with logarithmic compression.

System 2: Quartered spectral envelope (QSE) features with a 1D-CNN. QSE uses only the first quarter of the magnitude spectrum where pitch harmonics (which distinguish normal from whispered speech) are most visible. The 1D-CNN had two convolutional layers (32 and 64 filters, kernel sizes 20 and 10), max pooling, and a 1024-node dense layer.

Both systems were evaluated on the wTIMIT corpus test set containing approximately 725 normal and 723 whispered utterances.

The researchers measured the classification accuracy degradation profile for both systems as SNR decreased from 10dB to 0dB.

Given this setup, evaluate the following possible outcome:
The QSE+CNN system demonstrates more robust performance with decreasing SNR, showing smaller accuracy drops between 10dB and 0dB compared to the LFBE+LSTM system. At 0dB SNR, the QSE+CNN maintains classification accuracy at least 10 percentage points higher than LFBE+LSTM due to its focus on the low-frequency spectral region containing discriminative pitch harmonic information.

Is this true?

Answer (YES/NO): NO